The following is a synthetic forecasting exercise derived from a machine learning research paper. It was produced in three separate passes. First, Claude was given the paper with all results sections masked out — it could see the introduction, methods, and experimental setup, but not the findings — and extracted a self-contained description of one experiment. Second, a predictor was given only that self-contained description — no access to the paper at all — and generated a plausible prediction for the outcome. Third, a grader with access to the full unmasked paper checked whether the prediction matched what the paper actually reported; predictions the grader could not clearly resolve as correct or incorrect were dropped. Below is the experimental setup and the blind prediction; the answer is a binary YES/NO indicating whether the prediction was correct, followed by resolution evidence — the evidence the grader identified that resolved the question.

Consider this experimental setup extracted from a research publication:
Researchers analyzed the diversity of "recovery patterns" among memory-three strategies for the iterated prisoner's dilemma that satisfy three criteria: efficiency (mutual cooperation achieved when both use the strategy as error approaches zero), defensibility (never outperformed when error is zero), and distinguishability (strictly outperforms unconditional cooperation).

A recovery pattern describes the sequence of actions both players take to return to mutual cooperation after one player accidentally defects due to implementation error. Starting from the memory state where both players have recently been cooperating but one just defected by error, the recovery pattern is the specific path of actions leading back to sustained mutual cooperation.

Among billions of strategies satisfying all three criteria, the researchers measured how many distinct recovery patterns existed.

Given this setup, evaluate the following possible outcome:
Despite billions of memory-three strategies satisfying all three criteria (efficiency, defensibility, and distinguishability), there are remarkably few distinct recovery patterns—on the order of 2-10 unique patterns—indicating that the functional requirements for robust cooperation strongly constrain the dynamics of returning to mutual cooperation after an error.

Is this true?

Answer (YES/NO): NO